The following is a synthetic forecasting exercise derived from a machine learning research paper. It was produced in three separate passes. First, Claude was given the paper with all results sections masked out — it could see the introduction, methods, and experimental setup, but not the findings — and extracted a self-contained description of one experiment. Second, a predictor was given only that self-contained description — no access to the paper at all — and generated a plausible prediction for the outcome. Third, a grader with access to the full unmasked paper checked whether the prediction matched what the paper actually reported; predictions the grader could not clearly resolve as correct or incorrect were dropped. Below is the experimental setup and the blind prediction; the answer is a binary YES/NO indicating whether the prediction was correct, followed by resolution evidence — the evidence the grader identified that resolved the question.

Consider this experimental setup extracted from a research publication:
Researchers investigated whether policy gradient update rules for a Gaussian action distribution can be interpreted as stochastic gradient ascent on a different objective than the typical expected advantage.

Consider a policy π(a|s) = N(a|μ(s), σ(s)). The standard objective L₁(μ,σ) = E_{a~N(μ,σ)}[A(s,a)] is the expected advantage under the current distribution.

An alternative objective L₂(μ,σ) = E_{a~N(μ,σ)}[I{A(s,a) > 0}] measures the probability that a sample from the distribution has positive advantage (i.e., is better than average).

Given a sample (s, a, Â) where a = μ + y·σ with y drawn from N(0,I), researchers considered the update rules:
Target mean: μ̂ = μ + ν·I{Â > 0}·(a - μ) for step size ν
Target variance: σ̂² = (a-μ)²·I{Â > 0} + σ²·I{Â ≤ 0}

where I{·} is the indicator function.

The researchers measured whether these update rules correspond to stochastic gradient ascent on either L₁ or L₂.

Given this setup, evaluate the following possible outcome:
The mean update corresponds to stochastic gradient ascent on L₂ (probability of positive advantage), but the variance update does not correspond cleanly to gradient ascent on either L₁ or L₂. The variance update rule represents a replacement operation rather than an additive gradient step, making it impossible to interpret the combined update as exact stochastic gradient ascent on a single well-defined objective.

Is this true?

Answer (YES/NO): NO